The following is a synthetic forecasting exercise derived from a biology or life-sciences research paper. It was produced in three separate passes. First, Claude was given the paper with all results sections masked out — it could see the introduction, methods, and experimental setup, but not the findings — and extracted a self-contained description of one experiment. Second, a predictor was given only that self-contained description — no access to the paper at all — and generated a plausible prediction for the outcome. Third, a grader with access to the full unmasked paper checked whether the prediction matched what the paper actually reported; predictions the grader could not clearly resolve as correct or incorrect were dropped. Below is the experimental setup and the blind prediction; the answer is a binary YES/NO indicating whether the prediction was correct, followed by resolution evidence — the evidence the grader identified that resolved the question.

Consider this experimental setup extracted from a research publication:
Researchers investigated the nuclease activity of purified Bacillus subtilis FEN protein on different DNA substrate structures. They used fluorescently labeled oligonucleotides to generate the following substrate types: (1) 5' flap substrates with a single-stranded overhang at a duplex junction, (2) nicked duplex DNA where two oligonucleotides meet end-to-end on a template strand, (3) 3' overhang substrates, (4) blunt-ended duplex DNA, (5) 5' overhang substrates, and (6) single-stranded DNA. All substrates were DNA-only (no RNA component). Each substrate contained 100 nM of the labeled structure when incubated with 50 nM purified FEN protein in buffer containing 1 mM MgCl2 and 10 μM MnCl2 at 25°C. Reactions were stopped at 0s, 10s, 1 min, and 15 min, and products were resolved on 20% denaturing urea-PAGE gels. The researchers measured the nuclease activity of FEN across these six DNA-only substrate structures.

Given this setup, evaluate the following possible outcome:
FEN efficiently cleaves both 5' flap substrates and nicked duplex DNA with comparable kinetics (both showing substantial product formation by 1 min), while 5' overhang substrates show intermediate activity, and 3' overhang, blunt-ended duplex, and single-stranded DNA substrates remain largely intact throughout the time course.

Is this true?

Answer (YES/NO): NO